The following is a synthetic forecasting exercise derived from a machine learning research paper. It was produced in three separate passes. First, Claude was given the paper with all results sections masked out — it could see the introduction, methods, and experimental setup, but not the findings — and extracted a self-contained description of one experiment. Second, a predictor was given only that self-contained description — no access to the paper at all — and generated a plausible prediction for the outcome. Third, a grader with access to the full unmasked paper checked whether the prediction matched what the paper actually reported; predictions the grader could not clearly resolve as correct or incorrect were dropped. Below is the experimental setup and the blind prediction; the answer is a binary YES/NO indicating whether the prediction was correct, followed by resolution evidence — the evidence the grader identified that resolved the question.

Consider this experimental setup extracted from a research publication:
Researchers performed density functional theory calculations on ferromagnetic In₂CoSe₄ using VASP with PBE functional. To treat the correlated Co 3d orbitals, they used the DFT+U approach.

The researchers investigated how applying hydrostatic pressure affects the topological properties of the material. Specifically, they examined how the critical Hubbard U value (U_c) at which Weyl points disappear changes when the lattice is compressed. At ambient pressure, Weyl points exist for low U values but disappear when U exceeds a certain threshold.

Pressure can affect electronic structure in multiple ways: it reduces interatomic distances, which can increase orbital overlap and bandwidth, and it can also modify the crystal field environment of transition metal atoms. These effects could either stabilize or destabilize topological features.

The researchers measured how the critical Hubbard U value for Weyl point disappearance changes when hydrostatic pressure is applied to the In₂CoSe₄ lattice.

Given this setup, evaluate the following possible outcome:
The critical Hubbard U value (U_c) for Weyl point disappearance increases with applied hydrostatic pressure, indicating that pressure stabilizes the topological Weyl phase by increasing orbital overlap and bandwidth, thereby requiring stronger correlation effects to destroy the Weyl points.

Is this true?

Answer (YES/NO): YES